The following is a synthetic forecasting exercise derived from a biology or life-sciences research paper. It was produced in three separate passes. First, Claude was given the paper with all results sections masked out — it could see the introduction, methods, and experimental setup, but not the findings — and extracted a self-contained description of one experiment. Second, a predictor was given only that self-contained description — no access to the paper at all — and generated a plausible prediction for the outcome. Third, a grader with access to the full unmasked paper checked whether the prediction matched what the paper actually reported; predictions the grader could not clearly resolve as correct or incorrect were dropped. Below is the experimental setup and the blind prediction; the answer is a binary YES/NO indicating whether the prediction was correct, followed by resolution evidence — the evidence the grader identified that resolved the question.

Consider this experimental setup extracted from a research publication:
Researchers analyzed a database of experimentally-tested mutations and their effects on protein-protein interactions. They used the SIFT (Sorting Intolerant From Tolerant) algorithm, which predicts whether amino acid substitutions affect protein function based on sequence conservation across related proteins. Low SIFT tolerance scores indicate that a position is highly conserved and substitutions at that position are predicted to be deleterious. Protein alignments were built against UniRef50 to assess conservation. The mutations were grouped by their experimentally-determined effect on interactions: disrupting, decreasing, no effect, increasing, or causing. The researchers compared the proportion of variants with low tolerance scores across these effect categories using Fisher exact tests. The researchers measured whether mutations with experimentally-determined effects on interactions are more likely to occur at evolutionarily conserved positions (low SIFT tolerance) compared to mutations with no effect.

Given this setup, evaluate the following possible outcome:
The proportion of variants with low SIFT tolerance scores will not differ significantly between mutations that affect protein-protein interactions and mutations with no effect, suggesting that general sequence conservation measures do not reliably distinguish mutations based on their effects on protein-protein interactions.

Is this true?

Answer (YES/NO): NO